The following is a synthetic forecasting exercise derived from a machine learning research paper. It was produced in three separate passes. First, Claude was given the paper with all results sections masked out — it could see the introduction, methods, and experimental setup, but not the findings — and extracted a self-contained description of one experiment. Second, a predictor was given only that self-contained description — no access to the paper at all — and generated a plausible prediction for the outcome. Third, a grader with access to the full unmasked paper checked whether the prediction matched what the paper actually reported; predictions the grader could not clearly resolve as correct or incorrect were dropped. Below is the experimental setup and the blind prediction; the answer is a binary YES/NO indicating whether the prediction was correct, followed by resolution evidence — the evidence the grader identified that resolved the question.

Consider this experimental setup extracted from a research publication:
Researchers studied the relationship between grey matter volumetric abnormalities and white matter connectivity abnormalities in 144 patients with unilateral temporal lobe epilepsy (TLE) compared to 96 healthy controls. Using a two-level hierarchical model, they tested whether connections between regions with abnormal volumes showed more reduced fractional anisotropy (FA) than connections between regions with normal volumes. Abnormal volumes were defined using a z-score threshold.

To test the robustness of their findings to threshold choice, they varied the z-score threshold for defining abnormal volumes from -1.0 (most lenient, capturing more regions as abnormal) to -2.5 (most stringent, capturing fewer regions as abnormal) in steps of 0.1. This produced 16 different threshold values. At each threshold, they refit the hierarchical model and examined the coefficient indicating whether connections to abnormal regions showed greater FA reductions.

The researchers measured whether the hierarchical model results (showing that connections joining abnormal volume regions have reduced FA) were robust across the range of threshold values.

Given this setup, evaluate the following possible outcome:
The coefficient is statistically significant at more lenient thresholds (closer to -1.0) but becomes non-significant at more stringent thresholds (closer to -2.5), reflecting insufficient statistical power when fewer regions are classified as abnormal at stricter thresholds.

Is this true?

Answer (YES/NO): NO